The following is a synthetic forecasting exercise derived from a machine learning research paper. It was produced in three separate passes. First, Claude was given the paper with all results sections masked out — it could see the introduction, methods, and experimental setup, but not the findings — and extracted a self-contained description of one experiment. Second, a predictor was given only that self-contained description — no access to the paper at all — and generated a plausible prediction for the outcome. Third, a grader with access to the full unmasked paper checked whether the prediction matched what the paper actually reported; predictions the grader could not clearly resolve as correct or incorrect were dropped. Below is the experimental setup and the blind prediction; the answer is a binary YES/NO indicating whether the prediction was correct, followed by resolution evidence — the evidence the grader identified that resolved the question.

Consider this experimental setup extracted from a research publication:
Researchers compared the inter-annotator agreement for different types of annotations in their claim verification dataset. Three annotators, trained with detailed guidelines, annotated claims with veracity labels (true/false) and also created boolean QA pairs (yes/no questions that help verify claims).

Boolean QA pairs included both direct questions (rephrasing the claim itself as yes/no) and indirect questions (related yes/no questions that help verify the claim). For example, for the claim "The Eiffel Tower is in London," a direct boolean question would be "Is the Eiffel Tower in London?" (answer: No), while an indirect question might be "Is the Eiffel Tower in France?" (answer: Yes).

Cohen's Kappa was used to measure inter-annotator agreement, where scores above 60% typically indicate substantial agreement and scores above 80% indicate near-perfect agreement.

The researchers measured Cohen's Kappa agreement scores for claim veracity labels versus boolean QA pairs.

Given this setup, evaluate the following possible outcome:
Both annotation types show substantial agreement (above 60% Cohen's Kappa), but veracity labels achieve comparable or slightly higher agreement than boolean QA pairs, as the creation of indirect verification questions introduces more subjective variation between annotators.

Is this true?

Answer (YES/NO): YES